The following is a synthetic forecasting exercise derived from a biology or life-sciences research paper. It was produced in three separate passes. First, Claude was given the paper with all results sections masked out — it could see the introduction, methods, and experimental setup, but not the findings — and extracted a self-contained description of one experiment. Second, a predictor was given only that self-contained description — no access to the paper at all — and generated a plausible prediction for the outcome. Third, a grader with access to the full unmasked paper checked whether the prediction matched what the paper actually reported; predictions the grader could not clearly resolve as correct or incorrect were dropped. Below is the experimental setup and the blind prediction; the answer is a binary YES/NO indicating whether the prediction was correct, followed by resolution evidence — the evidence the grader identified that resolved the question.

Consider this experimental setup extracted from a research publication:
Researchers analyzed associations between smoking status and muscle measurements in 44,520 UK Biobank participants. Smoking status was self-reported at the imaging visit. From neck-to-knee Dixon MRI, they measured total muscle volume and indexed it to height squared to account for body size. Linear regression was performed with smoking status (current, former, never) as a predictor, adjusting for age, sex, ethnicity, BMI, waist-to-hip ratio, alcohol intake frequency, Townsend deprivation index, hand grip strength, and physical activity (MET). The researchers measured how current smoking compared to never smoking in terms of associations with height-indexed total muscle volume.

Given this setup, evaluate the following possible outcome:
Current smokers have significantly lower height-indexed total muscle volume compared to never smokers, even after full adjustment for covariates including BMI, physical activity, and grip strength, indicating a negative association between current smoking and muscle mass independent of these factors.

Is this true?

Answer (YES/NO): NO